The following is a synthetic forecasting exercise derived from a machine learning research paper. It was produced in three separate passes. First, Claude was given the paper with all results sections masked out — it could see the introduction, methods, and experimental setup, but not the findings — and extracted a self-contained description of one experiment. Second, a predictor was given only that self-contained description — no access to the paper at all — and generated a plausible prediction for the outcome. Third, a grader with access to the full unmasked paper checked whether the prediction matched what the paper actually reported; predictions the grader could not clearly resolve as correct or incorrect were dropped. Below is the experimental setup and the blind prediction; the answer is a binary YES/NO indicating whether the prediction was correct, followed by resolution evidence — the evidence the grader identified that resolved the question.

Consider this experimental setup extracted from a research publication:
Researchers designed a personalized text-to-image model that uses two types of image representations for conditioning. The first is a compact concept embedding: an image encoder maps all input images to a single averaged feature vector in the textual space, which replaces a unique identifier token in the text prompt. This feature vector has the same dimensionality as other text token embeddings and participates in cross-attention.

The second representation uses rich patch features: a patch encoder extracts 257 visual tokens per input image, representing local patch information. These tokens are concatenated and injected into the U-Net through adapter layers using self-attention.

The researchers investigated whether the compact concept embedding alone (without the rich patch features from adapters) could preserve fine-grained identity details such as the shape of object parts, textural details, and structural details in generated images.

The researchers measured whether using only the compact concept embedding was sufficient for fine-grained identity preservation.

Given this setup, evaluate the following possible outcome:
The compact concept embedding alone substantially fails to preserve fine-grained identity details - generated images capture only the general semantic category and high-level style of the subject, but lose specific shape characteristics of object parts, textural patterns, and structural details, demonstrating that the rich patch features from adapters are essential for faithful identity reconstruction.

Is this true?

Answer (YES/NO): YES